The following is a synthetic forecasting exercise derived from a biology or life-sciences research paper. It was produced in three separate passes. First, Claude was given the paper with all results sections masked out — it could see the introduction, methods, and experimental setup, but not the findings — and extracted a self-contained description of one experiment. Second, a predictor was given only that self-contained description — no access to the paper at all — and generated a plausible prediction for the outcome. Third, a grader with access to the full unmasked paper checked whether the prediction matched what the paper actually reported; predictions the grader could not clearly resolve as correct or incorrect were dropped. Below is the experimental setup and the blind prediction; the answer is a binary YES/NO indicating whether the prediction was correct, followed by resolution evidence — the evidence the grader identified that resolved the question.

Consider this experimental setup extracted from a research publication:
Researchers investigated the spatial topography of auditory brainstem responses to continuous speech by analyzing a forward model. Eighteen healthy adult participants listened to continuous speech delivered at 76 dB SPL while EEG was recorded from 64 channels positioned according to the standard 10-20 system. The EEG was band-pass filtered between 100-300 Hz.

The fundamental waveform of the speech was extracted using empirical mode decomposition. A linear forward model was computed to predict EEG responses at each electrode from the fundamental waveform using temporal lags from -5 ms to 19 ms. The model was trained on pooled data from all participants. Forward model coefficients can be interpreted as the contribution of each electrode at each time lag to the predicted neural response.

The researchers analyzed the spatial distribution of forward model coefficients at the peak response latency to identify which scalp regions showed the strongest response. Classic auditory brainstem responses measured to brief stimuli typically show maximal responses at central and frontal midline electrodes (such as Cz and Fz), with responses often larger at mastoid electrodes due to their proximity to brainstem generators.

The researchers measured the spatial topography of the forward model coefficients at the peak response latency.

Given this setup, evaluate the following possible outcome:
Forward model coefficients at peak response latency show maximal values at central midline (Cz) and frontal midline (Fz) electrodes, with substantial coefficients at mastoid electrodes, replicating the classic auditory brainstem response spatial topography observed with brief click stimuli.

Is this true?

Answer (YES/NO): NO